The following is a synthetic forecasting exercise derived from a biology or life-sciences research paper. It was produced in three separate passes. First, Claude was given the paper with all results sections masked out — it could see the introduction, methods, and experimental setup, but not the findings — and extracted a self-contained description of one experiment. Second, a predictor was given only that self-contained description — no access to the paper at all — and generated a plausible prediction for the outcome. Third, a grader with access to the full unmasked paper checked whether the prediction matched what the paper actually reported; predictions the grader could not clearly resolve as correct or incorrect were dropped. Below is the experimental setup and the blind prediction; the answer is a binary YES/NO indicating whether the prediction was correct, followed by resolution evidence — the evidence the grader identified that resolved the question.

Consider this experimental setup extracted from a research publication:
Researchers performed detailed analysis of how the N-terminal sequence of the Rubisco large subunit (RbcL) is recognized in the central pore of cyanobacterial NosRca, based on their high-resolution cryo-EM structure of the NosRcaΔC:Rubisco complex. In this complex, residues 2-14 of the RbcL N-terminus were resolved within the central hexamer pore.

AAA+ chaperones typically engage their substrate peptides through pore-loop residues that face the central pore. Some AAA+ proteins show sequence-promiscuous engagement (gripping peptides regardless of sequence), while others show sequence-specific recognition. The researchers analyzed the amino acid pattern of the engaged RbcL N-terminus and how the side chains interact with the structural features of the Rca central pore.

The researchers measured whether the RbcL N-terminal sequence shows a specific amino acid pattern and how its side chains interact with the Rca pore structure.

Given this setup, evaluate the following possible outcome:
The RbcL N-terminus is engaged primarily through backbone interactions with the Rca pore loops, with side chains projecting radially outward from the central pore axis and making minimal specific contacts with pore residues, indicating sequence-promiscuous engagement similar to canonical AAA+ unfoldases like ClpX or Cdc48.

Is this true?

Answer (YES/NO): NO